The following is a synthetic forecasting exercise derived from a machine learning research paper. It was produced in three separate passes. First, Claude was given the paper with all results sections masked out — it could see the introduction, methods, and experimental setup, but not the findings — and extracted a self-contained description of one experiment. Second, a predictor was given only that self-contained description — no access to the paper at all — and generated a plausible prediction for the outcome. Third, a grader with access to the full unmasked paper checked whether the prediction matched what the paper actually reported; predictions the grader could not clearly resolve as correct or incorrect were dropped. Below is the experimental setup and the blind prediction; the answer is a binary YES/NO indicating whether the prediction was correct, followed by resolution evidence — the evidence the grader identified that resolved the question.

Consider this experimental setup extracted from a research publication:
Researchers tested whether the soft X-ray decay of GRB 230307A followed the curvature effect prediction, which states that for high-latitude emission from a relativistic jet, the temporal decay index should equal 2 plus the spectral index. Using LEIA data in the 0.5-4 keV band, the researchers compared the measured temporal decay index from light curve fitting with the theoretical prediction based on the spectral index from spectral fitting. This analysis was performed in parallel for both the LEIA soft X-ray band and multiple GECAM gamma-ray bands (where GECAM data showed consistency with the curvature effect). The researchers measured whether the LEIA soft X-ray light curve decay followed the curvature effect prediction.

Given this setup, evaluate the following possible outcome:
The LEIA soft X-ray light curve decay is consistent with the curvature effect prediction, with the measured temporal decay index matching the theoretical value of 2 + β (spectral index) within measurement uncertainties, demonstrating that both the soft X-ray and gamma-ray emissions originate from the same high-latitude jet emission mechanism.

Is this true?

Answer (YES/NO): NO